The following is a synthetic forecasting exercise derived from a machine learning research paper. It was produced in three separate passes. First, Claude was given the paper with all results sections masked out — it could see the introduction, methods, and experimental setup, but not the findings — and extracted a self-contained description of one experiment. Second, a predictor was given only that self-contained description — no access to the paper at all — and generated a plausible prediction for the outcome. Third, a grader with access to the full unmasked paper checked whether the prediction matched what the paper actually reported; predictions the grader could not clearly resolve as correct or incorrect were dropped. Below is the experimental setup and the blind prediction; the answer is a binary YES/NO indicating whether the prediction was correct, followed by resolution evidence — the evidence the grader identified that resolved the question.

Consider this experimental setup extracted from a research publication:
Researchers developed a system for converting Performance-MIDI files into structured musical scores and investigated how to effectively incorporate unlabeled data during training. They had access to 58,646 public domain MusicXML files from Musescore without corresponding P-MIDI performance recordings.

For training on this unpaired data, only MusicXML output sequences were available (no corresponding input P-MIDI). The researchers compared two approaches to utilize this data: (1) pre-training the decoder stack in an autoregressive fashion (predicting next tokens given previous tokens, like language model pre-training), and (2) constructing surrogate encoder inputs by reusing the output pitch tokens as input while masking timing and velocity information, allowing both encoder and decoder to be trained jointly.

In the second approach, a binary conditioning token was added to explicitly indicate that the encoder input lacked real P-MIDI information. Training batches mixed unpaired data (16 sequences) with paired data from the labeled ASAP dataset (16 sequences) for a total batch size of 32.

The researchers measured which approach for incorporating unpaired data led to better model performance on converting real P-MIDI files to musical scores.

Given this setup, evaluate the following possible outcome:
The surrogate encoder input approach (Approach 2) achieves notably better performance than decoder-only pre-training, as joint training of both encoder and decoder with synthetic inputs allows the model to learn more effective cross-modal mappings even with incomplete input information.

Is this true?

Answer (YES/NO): YES